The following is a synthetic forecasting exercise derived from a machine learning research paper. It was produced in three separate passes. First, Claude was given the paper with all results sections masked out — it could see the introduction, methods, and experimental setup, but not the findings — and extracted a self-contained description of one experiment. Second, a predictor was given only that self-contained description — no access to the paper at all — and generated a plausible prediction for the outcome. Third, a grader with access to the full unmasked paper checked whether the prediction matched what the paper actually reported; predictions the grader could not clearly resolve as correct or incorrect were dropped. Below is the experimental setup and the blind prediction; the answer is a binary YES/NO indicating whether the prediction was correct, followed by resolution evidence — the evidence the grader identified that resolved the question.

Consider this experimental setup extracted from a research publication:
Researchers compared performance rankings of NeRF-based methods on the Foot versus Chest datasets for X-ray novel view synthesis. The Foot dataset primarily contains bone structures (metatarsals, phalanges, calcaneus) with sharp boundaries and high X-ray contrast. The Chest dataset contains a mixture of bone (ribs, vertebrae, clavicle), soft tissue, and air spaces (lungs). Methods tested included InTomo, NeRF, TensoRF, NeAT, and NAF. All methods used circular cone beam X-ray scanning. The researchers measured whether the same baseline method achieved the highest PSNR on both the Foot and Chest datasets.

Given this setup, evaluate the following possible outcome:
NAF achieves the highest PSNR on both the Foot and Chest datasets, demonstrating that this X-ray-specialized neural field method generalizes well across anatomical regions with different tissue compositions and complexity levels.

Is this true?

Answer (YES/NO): NO